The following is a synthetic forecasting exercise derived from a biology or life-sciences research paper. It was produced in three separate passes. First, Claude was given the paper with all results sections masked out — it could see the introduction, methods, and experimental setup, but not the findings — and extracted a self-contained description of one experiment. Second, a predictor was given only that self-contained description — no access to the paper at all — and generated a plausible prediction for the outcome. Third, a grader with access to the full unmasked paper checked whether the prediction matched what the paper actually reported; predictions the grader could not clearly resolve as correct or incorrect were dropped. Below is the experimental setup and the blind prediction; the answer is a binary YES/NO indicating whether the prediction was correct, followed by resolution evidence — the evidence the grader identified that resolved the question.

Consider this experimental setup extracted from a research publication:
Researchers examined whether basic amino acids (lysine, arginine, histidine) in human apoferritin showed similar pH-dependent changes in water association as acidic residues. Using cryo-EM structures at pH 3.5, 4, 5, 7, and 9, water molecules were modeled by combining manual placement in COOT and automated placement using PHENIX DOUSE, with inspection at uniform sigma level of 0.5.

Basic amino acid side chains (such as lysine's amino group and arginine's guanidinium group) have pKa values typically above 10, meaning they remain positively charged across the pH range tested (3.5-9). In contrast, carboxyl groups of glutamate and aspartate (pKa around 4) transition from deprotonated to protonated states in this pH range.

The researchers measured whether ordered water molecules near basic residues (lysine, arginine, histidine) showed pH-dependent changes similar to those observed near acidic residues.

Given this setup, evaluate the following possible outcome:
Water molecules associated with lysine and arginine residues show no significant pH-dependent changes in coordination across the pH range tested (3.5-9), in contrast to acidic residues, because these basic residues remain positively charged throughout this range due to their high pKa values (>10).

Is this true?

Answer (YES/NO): NO